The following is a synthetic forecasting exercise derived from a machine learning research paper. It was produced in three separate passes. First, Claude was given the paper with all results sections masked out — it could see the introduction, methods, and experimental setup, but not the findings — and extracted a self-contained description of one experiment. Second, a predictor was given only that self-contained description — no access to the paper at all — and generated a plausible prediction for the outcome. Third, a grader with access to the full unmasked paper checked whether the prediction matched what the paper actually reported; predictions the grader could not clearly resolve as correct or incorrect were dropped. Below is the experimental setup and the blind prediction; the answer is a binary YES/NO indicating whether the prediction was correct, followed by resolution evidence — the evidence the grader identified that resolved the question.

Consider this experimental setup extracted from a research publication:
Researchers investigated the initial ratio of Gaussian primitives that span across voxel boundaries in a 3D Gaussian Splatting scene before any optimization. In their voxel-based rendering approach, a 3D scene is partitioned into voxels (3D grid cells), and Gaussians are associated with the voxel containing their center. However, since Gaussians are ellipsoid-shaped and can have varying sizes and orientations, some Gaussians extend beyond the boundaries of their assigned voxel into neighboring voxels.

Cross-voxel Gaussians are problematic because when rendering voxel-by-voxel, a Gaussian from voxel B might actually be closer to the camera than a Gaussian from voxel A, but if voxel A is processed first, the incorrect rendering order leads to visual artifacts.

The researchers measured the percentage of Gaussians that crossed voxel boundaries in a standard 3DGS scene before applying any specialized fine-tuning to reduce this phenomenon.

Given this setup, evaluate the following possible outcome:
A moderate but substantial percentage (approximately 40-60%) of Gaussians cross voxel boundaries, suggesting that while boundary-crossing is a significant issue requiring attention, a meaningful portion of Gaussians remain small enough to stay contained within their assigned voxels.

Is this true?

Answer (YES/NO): NO